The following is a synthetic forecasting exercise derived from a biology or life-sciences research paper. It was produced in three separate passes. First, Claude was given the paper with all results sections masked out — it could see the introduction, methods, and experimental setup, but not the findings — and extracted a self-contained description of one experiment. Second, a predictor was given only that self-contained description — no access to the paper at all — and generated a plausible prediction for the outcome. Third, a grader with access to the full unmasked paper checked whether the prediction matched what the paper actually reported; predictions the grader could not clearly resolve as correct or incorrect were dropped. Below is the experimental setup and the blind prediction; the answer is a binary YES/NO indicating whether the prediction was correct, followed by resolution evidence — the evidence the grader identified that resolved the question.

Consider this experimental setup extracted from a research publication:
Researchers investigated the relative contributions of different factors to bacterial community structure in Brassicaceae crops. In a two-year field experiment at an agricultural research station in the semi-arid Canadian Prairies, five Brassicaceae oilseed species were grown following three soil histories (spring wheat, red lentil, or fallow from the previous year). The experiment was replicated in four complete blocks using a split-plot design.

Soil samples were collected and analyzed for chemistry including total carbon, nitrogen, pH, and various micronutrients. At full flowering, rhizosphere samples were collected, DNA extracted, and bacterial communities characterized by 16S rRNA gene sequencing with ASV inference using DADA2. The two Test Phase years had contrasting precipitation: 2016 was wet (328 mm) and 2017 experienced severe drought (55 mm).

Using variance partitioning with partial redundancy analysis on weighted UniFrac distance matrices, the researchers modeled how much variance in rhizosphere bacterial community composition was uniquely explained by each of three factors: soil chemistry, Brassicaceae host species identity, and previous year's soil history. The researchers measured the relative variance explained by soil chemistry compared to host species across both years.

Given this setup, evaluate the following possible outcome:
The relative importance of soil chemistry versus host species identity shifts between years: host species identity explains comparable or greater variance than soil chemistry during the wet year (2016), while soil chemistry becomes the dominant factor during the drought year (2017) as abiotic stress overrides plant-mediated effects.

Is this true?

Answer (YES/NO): NO